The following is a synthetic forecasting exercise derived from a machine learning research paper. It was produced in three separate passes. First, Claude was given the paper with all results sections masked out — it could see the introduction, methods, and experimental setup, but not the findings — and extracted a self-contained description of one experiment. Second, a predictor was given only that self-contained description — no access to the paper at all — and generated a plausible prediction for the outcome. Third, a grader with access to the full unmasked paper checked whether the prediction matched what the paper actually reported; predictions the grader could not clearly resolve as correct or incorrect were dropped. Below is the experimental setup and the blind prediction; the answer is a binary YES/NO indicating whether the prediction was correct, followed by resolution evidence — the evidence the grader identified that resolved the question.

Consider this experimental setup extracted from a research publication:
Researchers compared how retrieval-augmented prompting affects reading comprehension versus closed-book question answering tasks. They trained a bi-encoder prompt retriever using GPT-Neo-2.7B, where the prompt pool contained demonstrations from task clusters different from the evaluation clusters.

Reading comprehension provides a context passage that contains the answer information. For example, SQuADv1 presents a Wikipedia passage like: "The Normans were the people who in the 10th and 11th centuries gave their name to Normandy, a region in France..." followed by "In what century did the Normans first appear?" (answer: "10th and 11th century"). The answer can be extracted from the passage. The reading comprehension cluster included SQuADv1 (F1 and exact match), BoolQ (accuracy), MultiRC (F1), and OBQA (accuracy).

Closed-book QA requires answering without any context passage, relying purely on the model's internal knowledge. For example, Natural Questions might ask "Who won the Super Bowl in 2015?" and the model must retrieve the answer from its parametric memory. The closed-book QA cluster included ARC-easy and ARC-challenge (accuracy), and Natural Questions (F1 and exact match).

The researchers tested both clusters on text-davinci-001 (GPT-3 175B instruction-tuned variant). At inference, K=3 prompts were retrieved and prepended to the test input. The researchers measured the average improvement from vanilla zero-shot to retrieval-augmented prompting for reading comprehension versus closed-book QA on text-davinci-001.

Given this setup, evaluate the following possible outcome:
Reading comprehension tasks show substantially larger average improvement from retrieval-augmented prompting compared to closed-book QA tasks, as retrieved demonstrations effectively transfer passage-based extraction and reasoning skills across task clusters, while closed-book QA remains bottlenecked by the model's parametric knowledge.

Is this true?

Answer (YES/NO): YES